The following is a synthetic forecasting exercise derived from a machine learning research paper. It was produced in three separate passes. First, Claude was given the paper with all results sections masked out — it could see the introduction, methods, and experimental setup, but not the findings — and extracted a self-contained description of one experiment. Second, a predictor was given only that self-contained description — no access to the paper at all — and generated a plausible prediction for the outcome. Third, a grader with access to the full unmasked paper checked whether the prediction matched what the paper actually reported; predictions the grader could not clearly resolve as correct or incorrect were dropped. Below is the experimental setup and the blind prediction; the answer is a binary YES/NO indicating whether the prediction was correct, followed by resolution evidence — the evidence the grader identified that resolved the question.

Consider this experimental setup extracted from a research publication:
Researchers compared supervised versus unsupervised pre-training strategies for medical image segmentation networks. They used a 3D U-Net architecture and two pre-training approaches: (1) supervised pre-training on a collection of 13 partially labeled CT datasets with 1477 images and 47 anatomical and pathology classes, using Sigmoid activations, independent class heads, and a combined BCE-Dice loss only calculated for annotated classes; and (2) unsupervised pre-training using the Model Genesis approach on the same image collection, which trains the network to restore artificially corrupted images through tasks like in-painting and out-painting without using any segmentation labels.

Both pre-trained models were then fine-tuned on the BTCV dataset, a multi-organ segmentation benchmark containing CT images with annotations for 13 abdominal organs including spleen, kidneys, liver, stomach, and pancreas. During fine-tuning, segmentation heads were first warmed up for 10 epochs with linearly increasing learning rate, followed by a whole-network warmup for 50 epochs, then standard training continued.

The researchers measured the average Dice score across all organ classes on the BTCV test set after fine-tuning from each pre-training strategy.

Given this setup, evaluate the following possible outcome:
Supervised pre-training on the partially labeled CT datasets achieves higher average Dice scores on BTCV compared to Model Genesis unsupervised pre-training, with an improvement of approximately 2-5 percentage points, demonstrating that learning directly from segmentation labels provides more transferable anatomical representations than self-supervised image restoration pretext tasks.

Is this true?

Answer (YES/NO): NO